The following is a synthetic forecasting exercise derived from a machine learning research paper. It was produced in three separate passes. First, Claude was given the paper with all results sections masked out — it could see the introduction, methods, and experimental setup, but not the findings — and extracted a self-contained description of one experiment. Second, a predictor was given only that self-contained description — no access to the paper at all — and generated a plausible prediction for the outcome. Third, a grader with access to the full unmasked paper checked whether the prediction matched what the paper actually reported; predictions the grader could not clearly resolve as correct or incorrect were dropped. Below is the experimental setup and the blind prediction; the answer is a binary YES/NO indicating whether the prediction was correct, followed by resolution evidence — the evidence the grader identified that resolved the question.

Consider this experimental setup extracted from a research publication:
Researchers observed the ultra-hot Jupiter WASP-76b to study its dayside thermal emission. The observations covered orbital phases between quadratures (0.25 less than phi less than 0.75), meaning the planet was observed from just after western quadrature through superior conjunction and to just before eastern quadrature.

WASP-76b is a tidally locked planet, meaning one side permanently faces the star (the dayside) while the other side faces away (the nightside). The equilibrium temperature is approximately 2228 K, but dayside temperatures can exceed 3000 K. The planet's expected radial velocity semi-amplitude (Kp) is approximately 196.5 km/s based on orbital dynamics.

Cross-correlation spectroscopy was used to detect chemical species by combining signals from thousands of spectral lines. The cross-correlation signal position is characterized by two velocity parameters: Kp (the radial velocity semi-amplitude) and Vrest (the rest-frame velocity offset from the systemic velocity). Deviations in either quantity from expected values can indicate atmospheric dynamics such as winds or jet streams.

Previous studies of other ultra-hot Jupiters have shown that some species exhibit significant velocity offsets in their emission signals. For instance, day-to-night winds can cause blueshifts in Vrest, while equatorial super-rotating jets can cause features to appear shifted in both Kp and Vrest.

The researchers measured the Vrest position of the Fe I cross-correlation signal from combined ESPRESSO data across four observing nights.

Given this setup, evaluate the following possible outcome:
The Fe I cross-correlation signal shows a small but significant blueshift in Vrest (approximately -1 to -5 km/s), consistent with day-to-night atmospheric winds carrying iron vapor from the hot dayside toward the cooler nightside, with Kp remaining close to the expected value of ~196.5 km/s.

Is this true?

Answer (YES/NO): NO